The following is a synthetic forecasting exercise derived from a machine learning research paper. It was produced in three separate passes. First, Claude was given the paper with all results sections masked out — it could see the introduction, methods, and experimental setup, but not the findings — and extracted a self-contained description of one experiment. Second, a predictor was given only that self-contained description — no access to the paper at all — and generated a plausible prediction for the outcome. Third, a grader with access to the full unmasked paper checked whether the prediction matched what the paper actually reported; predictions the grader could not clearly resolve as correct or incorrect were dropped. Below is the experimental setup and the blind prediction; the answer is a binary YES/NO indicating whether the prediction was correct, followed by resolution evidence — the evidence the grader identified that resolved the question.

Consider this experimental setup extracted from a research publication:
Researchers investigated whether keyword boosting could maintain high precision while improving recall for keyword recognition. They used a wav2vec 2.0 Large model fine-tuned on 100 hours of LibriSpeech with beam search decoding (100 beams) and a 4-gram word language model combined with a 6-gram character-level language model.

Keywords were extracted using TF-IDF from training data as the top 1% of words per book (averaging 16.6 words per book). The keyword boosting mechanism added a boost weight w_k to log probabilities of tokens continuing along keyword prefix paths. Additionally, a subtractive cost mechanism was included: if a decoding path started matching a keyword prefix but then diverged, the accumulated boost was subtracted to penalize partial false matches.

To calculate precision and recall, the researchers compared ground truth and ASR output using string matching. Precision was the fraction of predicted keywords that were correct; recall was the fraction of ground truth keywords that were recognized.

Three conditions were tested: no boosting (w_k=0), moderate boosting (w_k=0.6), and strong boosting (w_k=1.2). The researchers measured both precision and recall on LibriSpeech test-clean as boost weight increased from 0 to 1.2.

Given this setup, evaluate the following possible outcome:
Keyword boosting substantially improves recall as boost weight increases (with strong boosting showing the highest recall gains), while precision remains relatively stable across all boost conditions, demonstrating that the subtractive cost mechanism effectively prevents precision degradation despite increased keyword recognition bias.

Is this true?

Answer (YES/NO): YES